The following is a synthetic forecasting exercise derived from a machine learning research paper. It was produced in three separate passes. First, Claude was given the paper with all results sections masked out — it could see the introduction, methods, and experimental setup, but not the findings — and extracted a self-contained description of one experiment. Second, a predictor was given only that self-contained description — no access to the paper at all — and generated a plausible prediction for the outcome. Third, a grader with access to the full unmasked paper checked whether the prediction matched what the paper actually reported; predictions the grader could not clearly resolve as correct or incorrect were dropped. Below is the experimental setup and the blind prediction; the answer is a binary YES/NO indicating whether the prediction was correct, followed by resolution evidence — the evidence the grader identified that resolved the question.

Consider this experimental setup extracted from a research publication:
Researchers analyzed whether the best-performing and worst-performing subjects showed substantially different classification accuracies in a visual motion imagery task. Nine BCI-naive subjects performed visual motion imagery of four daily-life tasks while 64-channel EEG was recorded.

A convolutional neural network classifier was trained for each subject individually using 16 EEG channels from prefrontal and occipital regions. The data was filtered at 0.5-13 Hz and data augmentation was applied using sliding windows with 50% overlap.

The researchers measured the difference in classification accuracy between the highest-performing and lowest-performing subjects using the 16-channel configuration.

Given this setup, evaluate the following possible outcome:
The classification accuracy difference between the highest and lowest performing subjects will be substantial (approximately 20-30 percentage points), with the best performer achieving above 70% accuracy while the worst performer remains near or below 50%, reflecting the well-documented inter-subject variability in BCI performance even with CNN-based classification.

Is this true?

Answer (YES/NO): NO